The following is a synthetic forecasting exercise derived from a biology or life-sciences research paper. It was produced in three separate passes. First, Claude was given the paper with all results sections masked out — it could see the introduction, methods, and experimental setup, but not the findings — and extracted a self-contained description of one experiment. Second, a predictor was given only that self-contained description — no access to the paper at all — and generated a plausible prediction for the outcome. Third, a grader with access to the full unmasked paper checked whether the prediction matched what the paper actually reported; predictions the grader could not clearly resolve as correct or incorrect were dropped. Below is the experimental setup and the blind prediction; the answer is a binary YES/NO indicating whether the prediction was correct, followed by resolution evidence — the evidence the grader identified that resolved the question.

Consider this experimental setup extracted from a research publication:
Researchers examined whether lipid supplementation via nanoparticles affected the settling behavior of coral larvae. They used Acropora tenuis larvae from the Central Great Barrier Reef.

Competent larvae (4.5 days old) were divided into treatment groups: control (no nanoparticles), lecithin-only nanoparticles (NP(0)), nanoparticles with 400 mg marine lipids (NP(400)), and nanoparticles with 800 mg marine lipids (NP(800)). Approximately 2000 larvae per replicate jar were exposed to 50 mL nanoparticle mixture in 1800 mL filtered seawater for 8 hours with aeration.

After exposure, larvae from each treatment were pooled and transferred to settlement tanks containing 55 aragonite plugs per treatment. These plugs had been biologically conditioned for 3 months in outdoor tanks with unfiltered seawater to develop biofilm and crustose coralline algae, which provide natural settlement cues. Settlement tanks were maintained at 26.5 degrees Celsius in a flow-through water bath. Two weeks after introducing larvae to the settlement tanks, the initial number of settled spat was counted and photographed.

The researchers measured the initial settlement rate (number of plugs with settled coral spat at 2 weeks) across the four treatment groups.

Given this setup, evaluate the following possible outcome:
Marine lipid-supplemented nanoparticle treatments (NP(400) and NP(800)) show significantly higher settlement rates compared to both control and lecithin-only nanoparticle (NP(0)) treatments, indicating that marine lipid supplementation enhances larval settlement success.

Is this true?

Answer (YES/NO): NO